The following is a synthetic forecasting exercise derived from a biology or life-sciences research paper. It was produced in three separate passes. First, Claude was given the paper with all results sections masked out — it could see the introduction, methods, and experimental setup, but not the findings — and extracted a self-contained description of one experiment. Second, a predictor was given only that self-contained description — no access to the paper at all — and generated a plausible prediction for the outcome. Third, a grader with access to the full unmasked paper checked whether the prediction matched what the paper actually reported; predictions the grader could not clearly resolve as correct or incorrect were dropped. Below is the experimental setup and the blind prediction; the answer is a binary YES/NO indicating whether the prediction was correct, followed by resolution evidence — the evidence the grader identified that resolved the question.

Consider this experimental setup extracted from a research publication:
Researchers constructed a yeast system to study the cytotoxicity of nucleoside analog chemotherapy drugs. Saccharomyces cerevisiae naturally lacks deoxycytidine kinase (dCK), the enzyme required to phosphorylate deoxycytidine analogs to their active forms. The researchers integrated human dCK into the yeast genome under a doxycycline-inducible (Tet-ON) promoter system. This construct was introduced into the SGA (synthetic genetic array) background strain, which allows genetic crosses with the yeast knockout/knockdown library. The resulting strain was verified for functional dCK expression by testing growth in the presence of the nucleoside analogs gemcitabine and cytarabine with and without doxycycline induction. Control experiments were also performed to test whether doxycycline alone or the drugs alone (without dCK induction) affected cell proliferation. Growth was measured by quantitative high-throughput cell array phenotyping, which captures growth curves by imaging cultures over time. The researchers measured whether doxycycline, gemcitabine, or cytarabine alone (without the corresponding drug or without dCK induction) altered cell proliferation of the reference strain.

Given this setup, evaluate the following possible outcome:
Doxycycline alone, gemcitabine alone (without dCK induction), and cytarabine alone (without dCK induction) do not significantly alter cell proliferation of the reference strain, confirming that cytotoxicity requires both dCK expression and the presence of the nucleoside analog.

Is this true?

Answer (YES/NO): YES